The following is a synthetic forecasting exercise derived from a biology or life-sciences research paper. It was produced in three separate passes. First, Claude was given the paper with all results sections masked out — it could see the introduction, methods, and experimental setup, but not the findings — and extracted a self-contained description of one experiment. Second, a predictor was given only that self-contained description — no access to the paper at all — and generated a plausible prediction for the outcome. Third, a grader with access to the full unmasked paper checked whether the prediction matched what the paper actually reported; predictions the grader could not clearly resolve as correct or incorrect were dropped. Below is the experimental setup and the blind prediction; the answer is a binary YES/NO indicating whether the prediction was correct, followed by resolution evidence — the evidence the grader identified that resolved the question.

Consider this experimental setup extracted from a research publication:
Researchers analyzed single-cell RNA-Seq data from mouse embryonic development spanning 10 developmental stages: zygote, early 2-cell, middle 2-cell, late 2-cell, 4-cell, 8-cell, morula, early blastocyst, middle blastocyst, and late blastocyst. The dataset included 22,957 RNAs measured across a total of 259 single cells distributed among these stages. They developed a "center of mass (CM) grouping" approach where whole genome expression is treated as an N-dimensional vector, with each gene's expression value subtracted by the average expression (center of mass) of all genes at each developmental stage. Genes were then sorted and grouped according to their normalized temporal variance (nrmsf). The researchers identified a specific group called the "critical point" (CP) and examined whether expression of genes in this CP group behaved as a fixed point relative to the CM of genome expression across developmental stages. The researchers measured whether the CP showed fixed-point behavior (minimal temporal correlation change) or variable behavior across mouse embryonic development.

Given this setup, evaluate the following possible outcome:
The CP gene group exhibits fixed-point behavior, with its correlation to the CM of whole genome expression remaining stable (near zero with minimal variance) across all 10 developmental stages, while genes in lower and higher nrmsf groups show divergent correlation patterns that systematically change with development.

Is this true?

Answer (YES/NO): NO